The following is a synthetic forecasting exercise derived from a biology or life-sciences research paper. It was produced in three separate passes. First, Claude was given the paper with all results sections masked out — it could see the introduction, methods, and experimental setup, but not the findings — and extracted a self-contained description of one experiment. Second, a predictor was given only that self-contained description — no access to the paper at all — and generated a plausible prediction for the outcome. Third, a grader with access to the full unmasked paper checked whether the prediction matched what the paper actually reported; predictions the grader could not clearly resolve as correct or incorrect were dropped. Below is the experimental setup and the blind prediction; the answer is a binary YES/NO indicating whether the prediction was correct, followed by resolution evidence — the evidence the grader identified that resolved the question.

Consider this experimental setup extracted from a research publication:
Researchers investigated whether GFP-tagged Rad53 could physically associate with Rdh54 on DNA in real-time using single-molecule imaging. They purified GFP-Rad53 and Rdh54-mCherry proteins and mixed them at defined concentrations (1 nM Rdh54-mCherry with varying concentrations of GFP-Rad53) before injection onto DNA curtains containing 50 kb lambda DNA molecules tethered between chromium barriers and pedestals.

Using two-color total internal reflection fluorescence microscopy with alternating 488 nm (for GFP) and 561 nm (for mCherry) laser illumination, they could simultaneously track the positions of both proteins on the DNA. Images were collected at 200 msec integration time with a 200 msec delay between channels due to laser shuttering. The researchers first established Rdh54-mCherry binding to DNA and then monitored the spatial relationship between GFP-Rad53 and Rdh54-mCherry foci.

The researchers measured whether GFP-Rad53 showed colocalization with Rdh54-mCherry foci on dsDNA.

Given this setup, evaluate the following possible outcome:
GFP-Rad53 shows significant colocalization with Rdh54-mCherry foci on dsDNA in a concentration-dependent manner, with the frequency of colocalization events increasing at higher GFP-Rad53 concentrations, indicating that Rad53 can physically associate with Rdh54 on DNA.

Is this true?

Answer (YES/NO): YES